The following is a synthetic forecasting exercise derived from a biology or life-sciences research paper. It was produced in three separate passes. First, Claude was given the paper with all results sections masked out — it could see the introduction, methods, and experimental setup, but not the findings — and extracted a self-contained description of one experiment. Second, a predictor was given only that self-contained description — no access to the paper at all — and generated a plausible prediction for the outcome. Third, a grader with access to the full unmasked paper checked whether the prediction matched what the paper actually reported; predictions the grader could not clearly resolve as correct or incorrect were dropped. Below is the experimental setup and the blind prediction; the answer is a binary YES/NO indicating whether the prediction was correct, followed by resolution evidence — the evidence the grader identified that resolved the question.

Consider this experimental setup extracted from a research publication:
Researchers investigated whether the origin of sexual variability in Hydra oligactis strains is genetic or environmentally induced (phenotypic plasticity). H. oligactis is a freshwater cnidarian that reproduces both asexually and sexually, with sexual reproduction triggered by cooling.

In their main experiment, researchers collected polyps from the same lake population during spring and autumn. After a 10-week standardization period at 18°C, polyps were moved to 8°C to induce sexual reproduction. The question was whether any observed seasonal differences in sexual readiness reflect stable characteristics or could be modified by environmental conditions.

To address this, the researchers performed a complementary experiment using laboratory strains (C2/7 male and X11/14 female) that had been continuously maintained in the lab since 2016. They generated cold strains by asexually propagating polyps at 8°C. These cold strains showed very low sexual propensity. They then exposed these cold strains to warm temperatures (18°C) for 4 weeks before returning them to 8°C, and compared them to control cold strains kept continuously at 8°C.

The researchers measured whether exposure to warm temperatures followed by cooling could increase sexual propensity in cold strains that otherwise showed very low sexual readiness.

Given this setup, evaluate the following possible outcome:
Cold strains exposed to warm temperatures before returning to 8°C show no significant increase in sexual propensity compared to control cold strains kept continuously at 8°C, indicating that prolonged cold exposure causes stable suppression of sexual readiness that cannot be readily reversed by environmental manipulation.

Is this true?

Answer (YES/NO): NO